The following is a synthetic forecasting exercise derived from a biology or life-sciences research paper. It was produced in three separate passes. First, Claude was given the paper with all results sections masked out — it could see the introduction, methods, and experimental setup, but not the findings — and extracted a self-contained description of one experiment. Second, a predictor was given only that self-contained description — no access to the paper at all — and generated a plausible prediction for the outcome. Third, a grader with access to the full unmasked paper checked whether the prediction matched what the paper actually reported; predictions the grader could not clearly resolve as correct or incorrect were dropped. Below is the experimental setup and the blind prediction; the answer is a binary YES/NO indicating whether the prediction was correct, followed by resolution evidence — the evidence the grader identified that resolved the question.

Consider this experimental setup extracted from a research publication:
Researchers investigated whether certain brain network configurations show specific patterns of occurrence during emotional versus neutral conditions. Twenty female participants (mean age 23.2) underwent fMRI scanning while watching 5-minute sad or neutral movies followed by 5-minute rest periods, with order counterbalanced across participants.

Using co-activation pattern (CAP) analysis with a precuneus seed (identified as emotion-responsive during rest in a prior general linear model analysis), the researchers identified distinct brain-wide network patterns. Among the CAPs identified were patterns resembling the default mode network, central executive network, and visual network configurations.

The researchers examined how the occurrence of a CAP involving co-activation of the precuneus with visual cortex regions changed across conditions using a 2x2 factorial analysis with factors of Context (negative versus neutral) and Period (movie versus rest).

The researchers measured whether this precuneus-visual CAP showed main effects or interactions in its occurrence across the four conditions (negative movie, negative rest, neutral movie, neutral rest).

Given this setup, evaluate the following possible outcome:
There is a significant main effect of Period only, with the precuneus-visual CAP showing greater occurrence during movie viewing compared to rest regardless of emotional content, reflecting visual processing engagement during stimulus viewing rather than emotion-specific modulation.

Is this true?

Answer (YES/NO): NO